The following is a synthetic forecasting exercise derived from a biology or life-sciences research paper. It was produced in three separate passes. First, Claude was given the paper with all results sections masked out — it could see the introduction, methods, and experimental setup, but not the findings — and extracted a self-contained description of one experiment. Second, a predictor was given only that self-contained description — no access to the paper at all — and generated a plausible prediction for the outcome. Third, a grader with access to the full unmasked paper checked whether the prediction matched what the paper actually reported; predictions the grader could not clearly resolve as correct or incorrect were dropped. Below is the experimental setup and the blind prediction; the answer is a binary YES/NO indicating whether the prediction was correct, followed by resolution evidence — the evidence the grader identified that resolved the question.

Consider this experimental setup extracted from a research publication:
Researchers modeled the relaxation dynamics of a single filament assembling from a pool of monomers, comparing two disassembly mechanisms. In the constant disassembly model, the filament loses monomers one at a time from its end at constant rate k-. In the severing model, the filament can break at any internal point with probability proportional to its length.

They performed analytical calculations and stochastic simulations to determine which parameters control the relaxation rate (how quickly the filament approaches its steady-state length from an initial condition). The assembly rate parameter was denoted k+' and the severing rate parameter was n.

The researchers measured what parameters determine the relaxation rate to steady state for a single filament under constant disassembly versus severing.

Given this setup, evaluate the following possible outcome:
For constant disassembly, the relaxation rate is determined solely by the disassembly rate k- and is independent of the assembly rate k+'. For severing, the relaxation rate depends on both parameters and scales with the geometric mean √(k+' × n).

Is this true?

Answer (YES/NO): NO